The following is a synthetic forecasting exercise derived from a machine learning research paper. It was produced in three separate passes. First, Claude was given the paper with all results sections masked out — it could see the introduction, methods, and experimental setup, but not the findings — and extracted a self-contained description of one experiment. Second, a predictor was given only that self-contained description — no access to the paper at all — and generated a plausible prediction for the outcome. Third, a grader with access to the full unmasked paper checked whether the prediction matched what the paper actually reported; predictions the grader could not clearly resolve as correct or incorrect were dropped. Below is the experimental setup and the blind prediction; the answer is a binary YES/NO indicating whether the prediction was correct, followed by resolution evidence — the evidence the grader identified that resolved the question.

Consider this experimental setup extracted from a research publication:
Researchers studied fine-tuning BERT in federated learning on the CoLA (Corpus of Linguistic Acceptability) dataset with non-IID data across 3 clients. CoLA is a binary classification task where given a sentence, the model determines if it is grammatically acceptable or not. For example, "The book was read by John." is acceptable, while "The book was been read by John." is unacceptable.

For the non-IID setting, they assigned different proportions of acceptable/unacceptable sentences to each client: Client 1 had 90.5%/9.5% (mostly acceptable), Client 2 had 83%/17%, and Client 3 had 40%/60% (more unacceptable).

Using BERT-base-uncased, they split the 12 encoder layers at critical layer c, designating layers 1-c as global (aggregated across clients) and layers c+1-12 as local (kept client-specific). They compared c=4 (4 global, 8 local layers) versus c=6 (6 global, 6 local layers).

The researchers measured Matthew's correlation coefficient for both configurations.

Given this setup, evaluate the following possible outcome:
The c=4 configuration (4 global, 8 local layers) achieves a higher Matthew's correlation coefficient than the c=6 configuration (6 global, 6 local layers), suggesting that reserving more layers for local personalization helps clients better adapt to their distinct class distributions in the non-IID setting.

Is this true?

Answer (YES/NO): NO